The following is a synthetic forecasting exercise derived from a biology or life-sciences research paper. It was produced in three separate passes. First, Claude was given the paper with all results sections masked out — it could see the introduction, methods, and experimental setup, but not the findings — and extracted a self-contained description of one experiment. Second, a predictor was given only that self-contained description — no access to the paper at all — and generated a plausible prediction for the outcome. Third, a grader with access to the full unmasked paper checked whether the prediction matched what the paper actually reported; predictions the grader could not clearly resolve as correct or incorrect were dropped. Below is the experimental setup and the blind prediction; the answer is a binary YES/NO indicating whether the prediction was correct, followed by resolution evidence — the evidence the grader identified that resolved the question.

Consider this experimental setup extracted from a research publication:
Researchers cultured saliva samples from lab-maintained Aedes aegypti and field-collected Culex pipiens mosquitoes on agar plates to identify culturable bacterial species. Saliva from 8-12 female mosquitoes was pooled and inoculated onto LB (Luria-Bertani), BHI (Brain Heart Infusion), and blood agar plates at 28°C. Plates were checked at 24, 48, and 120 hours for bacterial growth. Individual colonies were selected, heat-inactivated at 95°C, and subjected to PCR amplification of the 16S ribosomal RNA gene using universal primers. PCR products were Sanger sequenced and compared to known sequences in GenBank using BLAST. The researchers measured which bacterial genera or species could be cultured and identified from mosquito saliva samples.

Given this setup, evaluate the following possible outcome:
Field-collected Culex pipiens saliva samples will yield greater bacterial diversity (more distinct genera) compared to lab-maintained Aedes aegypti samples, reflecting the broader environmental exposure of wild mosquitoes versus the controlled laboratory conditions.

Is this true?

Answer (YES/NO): NO